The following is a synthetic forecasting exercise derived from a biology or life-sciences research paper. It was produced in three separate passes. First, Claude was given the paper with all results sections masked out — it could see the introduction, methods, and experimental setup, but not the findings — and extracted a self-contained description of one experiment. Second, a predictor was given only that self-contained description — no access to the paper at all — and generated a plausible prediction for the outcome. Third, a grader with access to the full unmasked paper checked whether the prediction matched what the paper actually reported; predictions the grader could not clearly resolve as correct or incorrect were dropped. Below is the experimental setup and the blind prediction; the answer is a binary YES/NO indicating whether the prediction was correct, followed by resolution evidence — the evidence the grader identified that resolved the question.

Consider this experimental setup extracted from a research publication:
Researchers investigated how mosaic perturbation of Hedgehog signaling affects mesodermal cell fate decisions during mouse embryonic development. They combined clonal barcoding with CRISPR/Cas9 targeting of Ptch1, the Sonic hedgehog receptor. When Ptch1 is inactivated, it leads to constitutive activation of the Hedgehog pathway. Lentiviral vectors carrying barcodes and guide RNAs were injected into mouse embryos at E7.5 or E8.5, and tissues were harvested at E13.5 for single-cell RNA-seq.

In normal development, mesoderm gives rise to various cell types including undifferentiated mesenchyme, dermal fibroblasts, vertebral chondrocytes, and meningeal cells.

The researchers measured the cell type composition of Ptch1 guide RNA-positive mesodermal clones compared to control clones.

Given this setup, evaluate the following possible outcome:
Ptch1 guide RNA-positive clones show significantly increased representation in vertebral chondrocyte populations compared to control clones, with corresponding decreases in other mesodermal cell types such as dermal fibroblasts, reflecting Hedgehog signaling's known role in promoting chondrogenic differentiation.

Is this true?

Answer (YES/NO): NO